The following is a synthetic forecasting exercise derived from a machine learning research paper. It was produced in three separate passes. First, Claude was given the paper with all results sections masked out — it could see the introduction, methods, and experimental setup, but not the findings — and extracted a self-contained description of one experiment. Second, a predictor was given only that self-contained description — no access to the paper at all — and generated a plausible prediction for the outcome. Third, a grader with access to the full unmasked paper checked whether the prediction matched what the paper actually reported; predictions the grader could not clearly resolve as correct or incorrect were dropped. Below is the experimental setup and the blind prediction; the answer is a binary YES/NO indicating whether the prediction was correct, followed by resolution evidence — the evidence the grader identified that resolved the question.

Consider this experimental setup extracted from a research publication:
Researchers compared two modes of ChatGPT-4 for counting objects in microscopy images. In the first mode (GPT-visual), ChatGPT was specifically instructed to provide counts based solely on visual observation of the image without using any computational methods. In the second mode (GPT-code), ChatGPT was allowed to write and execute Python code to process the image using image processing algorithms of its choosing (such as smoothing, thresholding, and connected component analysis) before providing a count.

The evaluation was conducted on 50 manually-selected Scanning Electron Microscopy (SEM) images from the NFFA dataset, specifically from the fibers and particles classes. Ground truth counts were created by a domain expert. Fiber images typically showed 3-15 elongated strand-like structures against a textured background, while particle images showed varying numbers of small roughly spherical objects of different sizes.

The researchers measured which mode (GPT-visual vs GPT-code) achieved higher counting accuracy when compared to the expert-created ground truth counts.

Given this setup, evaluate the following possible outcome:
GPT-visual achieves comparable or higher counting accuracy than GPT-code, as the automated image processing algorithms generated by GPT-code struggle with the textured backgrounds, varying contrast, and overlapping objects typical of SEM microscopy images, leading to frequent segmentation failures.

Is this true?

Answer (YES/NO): YES